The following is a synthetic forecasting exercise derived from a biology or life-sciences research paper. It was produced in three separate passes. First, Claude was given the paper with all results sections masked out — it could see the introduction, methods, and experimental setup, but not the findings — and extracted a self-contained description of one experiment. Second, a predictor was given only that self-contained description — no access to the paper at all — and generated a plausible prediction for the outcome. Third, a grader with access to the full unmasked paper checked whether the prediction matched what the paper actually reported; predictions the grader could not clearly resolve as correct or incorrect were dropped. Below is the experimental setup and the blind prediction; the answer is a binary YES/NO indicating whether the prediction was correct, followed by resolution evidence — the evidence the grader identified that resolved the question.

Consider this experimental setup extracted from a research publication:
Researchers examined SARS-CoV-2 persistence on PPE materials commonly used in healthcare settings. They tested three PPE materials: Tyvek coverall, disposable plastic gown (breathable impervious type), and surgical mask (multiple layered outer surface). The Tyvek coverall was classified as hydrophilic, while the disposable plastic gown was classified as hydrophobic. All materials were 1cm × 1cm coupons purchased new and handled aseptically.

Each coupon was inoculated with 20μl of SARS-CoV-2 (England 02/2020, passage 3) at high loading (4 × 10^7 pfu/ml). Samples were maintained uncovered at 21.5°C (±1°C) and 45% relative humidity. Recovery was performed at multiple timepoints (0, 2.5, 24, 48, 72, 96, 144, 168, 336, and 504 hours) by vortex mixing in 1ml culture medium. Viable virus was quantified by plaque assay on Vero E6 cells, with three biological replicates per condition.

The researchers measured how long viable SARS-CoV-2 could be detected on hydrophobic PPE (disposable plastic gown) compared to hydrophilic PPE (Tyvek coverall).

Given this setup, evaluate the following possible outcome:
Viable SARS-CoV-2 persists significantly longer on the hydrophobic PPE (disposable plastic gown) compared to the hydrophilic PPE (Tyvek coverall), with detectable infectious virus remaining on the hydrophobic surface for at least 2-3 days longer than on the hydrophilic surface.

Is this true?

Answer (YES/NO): NO